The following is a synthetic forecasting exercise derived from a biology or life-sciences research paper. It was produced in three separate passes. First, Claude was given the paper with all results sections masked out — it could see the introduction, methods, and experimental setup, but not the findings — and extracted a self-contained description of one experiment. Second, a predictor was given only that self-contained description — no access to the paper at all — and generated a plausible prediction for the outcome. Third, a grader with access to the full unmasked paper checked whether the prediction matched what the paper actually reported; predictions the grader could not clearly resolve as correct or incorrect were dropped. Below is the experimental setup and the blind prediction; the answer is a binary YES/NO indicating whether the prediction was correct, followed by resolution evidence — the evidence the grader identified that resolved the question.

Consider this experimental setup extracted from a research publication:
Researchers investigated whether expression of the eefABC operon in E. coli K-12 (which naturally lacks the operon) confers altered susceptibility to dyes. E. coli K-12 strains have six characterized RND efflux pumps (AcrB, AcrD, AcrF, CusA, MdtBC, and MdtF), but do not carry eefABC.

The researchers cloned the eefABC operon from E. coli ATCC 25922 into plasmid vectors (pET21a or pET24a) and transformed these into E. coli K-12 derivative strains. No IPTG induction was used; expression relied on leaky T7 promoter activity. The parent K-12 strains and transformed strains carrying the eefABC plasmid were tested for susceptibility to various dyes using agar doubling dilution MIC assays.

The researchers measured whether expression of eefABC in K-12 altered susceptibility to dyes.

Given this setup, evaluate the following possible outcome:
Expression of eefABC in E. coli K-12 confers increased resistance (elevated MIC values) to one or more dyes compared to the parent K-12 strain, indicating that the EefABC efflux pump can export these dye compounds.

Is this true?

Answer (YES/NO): NO